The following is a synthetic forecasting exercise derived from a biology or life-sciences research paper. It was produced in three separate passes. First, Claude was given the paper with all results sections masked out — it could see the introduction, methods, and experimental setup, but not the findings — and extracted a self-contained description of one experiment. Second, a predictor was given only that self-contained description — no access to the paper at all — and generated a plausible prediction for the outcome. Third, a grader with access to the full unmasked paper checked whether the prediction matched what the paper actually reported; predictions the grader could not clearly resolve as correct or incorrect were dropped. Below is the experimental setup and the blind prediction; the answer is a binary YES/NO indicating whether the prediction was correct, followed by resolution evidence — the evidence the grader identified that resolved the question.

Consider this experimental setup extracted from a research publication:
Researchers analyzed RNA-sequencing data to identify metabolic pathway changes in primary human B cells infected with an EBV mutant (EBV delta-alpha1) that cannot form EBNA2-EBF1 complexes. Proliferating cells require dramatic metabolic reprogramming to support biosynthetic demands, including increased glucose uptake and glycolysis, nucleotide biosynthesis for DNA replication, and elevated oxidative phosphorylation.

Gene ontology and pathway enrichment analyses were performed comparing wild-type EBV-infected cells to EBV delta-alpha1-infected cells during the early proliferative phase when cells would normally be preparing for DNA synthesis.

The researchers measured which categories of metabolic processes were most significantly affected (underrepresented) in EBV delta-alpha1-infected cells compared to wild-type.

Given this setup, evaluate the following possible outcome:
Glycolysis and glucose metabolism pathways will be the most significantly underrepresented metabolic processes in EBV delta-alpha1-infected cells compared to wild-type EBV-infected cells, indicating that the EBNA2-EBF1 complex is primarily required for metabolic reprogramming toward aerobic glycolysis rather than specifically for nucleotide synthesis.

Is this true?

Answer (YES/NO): NO